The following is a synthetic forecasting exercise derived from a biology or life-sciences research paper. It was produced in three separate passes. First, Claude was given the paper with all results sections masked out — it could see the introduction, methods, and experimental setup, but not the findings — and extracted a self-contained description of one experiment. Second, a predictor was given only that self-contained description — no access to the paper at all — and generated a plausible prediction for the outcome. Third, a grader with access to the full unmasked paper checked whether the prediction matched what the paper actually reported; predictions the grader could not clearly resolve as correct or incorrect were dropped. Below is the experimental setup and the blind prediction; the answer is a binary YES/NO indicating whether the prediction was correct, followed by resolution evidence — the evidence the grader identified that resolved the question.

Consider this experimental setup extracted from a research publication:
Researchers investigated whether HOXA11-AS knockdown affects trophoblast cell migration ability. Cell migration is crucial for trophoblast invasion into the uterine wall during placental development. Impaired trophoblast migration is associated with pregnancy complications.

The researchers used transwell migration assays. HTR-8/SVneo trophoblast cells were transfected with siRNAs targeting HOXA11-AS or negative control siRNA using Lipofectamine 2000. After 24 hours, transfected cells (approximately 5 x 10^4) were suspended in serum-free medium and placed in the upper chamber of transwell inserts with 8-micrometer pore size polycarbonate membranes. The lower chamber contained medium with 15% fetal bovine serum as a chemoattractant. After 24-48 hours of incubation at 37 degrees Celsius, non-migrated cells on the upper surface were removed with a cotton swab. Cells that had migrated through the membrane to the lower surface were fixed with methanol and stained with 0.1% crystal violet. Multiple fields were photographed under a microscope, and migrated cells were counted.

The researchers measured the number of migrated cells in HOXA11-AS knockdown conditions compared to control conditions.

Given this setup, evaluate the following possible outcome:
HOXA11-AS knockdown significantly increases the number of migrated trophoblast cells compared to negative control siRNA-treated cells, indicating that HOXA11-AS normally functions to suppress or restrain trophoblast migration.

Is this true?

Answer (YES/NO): NO